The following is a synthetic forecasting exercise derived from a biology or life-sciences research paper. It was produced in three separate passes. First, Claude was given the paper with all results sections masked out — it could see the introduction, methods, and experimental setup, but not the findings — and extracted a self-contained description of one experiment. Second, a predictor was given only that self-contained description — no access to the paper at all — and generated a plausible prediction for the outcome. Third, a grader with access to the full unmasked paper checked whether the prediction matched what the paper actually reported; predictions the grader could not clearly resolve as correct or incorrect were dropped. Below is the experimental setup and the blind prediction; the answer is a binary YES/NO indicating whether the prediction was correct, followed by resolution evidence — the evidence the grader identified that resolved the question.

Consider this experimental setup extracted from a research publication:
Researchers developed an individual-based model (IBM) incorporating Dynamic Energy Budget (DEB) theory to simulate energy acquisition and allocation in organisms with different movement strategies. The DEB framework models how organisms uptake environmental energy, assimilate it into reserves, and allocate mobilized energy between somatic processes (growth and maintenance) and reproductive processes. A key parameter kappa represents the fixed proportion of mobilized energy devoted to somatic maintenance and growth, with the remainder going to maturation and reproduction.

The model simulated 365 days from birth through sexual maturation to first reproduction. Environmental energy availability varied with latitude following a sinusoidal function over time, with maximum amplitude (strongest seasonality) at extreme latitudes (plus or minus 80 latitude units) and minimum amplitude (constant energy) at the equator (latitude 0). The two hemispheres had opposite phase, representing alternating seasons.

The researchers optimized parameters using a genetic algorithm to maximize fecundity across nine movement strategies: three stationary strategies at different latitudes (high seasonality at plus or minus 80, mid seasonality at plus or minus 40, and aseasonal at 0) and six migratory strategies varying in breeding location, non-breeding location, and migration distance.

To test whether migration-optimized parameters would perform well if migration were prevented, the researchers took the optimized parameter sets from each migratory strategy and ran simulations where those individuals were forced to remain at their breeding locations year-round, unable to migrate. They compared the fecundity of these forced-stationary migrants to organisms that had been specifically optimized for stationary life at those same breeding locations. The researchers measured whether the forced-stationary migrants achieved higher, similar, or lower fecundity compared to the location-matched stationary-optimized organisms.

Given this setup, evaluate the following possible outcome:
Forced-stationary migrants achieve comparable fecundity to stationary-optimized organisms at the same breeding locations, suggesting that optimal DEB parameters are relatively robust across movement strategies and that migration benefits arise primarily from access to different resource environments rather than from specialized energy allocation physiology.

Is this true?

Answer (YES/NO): NO